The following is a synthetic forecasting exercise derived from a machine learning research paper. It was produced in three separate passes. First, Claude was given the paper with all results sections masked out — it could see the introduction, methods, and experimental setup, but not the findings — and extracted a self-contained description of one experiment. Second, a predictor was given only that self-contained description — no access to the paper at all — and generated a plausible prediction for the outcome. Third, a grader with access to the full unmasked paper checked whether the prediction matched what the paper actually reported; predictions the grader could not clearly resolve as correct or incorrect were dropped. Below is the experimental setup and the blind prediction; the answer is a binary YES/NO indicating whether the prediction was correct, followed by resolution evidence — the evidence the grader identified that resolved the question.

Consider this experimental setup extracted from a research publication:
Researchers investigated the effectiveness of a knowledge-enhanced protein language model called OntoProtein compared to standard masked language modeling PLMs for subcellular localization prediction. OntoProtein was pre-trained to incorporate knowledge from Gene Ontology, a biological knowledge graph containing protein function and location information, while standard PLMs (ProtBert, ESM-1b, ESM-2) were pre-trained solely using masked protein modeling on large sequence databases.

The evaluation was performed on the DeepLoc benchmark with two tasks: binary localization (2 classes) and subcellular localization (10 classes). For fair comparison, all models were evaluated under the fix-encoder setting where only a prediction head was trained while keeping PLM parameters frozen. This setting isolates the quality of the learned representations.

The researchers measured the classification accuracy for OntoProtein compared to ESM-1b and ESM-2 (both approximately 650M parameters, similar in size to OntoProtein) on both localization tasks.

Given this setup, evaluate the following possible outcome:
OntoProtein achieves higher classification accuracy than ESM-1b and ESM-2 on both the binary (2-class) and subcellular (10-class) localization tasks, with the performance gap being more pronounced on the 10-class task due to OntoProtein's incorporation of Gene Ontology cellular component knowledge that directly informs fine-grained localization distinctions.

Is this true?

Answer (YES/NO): NO